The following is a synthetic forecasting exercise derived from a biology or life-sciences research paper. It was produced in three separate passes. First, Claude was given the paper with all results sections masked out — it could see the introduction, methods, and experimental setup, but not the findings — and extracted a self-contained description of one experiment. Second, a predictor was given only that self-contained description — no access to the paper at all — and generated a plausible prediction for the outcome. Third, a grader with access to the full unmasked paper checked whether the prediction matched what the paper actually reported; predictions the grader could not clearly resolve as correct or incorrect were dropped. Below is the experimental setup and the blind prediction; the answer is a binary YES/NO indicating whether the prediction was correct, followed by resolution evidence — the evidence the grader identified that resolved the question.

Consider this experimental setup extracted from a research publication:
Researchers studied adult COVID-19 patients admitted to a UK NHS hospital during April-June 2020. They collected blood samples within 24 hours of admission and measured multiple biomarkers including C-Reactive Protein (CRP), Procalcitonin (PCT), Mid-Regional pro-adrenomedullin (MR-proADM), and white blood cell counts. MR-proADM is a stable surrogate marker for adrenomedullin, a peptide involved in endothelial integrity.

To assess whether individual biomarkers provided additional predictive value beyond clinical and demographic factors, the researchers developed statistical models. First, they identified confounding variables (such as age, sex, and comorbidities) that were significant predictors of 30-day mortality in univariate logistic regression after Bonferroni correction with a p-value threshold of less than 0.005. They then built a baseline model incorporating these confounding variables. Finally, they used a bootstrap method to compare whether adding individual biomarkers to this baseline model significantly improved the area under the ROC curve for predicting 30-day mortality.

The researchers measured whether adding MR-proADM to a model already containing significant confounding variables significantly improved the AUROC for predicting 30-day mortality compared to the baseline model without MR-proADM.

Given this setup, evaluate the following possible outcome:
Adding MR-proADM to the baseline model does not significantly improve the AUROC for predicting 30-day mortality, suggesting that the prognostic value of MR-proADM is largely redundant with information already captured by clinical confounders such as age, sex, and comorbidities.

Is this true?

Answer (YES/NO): NO